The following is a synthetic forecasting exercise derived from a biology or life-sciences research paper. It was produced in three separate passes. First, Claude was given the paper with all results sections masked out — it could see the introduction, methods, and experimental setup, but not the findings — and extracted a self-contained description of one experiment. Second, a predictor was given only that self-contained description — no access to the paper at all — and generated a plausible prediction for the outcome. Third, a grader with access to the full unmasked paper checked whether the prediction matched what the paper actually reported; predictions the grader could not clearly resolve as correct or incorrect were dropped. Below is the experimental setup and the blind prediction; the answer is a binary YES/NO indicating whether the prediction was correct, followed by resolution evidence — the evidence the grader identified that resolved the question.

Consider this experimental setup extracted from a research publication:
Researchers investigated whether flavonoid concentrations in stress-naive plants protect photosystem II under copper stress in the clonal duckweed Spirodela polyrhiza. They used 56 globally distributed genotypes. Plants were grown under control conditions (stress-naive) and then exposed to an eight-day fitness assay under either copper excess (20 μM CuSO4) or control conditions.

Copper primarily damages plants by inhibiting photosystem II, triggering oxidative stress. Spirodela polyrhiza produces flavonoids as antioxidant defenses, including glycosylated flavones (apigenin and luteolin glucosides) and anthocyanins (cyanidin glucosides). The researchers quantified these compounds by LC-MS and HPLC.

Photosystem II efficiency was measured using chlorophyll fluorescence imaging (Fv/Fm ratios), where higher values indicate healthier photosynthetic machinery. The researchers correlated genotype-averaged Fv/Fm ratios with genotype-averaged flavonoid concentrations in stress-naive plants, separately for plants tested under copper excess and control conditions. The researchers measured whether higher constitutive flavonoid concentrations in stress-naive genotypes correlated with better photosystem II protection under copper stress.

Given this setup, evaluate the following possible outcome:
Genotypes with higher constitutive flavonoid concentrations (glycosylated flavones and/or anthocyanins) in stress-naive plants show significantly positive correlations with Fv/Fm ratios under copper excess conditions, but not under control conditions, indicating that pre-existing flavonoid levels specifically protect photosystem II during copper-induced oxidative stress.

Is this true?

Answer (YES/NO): YES